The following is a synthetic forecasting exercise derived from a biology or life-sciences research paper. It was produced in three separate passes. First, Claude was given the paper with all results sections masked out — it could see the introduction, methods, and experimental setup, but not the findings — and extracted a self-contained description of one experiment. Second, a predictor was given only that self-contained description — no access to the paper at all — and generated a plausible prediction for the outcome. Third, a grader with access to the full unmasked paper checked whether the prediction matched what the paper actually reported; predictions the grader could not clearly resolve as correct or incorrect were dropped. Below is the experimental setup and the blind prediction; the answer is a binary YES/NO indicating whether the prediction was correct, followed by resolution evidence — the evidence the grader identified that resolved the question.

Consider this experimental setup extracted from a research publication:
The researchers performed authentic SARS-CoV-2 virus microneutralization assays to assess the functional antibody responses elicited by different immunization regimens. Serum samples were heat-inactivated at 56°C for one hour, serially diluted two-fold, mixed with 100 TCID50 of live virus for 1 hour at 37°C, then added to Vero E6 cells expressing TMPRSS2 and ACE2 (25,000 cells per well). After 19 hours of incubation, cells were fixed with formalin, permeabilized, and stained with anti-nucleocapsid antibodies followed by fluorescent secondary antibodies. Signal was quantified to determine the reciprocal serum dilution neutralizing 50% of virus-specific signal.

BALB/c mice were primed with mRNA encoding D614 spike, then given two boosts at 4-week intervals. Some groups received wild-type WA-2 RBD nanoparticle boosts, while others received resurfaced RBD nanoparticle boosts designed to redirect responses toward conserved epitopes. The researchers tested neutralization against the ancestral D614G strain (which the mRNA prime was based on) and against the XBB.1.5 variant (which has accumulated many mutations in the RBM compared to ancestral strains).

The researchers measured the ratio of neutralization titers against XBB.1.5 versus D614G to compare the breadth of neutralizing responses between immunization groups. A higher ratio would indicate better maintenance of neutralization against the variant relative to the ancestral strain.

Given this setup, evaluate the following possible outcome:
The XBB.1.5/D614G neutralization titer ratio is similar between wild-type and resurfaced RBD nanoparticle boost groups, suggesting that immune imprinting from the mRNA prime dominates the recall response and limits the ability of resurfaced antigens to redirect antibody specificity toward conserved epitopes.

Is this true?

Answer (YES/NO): NO